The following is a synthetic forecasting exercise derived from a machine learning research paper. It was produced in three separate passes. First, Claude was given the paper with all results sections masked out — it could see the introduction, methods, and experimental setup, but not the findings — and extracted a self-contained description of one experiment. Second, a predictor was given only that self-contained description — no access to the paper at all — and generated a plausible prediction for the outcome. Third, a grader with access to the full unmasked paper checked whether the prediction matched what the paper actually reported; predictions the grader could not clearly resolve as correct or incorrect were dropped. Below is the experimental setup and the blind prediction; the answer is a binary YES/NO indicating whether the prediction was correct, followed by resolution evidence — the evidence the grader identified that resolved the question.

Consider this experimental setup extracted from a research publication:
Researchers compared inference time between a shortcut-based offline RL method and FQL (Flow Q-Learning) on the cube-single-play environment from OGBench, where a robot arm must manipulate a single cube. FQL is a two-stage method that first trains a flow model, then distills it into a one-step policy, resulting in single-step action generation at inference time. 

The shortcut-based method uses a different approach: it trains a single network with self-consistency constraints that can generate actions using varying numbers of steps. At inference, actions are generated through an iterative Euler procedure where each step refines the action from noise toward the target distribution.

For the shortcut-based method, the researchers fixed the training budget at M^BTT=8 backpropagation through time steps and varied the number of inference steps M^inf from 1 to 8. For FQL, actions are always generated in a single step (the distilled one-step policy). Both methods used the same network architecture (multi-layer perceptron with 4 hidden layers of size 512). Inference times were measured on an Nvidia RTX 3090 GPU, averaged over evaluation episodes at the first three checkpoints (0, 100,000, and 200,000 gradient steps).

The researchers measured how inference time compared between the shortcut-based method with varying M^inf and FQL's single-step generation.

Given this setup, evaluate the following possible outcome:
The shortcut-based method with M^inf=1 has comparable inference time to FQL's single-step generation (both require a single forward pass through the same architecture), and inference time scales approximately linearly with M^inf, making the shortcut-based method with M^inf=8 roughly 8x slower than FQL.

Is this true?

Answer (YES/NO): NO